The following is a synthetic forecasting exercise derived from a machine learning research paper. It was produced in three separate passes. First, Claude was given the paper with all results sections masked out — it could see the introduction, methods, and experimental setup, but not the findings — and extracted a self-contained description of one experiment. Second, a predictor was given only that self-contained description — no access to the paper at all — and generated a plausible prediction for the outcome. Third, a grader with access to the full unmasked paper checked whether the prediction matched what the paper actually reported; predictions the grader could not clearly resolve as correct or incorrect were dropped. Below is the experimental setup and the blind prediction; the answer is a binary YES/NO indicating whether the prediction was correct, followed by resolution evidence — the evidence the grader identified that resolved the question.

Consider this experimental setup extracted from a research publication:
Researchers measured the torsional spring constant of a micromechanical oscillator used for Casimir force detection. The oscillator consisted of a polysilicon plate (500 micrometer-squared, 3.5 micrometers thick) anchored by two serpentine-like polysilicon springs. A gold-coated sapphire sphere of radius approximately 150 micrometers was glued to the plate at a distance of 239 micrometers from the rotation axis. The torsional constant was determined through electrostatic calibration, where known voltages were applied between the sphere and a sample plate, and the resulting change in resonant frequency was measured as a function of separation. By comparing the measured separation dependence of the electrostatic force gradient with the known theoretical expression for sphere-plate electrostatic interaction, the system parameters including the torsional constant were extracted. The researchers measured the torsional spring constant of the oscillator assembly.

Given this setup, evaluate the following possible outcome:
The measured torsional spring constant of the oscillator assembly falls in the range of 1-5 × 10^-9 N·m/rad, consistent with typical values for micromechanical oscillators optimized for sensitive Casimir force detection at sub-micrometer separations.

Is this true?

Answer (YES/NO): YES